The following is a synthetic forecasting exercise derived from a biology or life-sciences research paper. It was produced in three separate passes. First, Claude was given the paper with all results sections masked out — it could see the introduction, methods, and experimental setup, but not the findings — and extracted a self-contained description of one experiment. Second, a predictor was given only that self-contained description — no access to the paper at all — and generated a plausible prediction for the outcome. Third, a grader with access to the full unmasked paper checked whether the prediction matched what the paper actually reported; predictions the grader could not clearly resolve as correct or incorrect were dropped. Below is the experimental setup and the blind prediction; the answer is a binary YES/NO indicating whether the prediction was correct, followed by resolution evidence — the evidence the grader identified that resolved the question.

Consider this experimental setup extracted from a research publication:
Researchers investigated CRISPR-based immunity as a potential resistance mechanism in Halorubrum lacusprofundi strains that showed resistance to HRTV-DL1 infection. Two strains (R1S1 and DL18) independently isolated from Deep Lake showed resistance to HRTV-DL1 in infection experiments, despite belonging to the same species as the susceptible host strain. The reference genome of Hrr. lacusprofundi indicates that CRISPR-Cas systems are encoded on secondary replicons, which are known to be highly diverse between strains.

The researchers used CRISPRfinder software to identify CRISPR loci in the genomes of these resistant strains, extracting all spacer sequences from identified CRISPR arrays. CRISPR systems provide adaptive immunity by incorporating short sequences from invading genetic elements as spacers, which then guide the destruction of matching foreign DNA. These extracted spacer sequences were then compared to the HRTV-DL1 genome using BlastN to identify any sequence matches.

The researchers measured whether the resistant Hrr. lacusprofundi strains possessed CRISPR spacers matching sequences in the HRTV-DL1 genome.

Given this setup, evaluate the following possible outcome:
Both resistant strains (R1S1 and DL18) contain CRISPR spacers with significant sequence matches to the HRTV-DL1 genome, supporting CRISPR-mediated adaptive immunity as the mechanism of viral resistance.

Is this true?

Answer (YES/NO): NO